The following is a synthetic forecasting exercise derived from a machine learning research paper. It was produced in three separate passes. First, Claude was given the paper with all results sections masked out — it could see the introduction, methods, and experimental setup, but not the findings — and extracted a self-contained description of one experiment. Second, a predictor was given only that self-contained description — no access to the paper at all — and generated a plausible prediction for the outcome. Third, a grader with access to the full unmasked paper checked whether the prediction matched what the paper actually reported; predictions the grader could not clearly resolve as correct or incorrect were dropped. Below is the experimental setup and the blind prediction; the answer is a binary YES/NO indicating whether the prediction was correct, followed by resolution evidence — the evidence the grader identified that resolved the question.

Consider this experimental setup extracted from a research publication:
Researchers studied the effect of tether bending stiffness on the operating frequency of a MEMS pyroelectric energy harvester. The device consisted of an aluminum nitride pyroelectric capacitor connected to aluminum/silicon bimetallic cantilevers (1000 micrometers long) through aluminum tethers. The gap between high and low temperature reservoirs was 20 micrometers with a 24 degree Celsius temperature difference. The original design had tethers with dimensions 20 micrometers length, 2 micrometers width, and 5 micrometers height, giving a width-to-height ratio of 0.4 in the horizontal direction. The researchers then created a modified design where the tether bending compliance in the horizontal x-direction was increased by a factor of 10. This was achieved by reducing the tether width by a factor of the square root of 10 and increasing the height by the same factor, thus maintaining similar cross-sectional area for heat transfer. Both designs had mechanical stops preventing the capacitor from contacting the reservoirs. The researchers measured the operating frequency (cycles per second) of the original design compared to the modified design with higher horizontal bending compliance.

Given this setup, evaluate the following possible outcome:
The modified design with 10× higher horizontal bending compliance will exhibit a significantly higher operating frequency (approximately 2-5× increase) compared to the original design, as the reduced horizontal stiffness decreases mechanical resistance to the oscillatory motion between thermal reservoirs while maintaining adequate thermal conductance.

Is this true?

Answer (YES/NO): YES